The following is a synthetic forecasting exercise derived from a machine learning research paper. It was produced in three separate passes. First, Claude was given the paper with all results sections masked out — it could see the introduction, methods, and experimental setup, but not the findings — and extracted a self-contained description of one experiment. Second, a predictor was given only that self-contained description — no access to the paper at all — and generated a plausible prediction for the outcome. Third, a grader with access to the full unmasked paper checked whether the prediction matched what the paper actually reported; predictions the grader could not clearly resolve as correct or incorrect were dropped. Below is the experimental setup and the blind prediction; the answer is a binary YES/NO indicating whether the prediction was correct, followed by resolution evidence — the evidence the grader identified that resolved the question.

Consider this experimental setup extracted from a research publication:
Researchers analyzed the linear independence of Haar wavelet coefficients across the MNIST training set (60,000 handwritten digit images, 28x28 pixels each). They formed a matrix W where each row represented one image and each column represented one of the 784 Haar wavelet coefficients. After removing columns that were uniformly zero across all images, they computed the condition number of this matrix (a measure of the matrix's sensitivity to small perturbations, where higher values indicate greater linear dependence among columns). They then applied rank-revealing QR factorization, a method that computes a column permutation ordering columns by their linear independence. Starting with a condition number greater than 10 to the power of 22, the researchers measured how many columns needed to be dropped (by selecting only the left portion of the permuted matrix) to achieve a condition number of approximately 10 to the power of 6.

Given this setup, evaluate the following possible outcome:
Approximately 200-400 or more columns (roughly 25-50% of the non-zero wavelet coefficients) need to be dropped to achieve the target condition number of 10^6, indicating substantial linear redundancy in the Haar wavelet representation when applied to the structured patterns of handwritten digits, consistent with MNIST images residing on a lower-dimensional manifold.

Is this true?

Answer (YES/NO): YES